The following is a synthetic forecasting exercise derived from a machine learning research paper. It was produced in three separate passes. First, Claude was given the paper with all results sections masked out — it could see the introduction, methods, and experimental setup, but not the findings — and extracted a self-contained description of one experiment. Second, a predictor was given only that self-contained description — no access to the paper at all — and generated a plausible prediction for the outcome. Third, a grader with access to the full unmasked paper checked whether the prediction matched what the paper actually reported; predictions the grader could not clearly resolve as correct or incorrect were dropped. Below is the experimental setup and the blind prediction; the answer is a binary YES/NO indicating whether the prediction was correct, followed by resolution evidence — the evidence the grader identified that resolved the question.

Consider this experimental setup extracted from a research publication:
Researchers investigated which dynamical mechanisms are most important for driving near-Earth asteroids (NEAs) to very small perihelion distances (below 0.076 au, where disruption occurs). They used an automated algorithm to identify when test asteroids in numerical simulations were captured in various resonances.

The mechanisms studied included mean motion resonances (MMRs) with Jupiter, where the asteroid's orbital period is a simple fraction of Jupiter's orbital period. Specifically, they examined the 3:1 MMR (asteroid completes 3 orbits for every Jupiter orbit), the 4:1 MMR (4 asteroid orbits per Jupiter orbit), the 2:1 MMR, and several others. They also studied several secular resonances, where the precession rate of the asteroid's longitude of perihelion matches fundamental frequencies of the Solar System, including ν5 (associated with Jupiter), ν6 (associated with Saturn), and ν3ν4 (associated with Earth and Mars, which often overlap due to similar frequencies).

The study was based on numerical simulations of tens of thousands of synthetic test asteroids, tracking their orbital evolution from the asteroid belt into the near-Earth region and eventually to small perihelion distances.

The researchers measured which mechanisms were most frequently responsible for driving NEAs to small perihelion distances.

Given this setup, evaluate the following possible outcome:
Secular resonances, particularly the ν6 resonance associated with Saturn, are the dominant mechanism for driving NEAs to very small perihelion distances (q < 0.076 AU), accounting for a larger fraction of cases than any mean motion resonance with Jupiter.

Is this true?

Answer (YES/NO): YES